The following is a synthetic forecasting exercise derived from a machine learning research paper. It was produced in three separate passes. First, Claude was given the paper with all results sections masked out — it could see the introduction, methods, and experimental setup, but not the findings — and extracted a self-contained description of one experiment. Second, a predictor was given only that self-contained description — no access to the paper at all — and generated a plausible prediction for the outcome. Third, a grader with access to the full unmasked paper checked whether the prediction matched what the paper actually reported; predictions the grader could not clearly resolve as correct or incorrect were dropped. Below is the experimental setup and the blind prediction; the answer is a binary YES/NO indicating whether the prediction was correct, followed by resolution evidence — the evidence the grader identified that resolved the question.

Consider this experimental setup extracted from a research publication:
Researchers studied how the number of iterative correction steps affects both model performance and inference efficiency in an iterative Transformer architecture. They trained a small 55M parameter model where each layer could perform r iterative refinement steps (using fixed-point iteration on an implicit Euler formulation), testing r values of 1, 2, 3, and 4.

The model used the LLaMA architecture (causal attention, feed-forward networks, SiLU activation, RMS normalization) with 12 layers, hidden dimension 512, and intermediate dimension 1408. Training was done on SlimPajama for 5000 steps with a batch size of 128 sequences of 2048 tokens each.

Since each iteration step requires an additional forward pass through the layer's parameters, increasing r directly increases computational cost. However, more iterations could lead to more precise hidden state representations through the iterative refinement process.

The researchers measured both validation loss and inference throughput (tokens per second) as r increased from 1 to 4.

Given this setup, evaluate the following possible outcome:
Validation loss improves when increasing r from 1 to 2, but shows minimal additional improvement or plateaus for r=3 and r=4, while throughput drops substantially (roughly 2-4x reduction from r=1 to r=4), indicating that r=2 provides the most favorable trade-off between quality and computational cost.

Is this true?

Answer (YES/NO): NO